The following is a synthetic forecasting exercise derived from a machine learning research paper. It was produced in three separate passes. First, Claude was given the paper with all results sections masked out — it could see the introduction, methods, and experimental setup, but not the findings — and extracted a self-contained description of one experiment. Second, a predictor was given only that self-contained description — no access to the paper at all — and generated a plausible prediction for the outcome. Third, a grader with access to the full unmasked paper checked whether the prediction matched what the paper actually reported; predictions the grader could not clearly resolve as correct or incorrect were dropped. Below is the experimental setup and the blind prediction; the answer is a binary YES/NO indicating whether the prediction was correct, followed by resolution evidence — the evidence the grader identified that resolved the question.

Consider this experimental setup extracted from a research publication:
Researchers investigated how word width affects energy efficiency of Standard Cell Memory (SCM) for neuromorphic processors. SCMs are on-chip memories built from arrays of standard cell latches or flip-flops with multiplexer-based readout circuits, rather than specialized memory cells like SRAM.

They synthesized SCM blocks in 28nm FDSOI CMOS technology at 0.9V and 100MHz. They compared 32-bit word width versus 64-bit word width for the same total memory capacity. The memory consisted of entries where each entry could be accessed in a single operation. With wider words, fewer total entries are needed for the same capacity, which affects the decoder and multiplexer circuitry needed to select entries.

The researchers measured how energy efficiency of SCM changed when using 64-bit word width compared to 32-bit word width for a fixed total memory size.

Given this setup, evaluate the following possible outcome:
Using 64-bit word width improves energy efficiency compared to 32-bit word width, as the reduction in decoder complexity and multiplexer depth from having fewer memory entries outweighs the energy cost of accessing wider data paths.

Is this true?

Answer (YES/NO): YES